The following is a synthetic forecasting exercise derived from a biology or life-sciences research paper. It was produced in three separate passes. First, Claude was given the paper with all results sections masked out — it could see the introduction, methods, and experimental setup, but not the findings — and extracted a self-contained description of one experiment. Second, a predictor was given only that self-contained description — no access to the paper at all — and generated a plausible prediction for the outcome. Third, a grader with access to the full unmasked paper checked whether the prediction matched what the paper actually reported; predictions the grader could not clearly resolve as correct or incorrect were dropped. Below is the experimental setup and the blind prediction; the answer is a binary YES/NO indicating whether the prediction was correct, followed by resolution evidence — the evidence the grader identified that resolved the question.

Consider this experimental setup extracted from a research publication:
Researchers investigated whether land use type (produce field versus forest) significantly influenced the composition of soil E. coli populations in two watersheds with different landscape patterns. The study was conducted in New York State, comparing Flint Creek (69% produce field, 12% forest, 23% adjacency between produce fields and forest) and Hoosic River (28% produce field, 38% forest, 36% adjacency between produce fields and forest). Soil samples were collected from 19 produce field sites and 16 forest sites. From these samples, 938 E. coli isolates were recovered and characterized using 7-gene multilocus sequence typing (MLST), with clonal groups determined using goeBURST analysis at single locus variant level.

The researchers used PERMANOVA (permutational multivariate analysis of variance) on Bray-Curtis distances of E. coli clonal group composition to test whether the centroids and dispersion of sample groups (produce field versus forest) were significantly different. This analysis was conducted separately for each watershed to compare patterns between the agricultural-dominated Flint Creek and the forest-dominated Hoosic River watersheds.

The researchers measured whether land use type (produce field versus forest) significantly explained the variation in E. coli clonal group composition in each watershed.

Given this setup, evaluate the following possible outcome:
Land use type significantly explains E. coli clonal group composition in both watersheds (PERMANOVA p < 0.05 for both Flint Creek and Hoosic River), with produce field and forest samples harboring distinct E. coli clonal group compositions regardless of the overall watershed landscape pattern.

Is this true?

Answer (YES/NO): NO